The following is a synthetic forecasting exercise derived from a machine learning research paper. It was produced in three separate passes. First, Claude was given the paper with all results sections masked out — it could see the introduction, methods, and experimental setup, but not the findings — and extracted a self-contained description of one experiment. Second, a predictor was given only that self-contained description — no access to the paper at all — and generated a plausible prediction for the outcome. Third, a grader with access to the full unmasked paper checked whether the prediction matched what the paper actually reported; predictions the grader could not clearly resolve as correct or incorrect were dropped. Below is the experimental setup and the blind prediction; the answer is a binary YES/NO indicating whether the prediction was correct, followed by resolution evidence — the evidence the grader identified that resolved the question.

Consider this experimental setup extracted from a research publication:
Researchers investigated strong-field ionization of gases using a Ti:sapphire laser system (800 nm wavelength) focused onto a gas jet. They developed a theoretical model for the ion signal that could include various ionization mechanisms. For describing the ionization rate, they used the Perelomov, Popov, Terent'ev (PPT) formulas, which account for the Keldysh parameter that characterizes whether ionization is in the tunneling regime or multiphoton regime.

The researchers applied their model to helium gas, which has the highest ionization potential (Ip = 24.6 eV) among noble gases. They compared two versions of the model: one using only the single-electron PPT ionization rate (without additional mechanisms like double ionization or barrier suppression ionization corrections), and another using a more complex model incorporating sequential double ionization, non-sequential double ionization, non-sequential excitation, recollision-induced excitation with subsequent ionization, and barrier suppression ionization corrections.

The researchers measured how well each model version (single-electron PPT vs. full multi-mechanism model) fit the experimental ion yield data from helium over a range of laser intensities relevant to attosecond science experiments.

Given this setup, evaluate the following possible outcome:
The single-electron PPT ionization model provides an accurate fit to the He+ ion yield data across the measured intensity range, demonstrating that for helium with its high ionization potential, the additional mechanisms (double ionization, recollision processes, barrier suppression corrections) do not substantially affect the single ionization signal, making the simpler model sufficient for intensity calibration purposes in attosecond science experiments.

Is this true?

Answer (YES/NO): NO